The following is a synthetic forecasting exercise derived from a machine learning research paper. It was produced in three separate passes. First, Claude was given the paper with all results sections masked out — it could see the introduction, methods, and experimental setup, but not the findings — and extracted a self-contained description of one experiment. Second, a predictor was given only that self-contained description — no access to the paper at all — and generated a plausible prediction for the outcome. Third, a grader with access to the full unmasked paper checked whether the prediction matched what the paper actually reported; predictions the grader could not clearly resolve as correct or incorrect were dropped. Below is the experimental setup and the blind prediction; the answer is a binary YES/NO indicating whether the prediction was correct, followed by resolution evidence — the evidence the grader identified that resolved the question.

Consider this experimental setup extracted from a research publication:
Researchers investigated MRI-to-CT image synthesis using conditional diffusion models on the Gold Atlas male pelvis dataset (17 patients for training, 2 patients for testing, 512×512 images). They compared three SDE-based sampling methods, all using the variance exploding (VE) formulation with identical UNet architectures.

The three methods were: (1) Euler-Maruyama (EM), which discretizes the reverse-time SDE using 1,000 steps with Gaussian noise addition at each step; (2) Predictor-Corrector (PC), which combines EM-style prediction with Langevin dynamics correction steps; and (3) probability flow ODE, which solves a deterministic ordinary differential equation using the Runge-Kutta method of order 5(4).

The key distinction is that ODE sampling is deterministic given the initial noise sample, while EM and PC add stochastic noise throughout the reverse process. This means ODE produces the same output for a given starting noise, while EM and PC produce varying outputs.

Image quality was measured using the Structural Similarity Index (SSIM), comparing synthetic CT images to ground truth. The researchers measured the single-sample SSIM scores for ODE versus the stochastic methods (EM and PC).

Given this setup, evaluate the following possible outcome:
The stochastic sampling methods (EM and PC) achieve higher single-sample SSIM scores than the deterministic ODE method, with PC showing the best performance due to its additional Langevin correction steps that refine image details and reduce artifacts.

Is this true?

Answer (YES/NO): YES